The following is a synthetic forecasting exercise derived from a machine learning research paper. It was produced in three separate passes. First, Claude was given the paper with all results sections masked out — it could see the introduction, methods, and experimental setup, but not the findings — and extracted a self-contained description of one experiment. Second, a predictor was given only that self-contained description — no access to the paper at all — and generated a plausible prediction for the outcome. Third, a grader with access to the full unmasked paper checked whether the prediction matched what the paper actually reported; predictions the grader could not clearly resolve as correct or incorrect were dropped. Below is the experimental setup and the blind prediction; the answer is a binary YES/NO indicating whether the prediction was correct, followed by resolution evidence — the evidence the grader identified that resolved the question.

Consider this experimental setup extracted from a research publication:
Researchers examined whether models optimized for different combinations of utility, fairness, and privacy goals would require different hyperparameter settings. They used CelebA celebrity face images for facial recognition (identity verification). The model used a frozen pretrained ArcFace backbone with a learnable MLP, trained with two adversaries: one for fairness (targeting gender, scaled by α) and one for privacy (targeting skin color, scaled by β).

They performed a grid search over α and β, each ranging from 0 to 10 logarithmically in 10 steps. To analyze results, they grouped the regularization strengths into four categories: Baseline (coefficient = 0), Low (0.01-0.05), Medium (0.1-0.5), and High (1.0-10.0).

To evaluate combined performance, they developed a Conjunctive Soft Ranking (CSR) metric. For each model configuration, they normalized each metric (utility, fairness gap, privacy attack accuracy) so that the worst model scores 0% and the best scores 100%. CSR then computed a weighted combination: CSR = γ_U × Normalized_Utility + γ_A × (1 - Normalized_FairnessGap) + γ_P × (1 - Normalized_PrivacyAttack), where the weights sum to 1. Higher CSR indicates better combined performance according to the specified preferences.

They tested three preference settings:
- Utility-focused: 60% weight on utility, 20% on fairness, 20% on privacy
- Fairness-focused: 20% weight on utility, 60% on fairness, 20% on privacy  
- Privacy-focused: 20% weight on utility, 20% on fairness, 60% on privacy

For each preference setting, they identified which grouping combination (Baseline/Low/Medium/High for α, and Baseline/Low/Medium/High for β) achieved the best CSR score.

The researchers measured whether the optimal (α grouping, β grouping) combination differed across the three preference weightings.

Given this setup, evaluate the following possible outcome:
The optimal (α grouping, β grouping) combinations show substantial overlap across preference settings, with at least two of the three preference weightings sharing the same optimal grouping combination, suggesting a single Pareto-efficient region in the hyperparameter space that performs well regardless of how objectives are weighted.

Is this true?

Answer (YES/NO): NO